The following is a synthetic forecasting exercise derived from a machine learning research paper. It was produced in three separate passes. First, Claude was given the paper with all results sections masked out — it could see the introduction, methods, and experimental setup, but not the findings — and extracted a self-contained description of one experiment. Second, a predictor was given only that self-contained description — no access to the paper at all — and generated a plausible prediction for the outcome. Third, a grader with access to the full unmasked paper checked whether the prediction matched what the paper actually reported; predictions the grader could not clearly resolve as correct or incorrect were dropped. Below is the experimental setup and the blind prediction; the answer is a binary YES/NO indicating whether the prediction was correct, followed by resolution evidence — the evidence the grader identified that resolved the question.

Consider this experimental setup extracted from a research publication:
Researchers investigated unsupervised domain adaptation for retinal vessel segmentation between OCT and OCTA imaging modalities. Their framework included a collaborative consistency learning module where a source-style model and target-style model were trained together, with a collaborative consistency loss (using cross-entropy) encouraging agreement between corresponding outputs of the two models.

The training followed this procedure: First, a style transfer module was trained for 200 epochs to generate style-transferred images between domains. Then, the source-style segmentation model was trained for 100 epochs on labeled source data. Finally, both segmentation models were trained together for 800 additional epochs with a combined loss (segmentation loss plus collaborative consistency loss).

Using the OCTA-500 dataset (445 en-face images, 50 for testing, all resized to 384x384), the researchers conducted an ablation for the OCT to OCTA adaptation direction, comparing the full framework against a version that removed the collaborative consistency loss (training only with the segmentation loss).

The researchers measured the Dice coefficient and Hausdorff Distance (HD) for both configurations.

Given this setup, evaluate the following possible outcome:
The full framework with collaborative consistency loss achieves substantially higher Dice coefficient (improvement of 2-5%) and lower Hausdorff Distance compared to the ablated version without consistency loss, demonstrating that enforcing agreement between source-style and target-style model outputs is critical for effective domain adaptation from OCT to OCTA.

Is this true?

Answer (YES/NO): NO